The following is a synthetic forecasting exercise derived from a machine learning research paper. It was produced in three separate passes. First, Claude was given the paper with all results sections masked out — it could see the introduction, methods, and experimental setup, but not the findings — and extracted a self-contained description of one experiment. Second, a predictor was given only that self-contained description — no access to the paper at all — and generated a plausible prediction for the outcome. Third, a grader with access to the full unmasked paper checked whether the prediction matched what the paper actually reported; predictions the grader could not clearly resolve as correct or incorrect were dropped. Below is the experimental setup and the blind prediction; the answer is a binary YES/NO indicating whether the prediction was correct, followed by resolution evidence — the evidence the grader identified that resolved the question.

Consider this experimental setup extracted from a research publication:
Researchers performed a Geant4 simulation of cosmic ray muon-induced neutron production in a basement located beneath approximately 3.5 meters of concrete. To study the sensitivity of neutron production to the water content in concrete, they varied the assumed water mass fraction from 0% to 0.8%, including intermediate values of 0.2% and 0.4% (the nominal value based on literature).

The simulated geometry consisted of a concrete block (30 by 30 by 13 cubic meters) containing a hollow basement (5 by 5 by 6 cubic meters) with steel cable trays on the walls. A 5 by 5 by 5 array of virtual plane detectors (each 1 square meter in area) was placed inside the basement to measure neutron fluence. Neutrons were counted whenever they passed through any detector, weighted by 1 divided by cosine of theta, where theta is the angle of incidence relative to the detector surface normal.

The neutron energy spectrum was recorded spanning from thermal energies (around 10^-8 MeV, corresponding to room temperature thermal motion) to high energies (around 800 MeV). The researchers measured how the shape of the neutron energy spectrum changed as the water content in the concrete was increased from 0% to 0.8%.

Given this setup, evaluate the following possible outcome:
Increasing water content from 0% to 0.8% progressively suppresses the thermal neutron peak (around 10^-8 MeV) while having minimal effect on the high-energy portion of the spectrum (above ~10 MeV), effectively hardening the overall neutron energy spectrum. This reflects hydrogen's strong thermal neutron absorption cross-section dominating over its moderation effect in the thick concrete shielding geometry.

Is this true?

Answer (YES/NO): NO